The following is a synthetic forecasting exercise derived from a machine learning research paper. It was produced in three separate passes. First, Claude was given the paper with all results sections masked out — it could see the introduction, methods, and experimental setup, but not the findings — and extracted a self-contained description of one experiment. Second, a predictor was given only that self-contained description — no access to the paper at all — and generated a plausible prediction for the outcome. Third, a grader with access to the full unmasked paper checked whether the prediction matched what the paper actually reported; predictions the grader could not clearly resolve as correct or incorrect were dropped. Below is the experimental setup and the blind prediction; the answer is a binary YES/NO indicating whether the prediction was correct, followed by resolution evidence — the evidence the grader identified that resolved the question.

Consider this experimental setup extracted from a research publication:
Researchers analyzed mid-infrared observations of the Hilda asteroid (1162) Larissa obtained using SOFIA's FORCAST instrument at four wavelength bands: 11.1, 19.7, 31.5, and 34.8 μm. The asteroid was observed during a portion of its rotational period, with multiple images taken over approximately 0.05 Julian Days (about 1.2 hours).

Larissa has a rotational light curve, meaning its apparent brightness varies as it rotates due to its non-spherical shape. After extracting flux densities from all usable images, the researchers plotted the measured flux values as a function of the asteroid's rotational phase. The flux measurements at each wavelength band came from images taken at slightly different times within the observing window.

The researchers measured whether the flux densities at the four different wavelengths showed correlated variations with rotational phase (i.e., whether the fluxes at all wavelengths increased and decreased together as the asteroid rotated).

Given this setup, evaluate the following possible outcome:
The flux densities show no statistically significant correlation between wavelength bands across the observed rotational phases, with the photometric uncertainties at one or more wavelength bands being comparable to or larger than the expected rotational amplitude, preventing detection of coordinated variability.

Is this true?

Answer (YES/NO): NO